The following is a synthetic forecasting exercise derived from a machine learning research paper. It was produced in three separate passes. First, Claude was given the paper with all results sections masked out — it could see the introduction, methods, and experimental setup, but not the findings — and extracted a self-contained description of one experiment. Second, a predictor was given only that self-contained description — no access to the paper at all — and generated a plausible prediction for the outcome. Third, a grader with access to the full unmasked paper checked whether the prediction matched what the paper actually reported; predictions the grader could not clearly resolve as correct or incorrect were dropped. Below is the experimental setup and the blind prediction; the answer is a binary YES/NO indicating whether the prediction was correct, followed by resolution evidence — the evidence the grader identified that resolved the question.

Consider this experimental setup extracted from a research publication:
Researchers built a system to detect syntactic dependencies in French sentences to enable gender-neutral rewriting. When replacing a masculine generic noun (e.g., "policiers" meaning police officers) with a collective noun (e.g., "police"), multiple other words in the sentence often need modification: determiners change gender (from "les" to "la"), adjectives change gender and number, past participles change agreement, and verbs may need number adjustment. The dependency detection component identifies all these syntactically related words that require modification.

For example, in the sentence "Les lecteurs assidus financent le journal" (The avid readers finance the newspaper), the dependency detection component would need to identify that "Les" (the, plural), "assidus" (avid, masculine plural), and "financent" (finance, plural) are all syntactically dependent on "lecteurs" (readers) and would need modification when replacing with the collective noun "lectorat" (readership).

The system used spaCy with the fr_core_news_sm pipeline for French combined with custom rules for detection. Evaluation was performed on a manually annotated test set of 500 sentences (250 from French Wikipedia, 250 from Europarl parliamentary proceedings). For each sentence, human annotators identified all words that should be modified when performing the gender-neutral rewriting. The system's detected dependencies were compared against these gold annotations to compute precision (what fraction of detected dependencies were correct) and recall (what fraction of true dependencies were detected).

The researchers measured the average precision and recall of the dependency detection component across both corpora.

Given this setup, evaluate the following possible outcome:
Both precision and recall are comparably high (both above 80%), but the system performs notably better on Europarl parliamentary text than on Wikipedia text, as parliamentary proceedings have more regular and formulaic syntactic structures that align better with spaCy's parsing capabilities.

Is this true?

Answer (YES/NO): NO